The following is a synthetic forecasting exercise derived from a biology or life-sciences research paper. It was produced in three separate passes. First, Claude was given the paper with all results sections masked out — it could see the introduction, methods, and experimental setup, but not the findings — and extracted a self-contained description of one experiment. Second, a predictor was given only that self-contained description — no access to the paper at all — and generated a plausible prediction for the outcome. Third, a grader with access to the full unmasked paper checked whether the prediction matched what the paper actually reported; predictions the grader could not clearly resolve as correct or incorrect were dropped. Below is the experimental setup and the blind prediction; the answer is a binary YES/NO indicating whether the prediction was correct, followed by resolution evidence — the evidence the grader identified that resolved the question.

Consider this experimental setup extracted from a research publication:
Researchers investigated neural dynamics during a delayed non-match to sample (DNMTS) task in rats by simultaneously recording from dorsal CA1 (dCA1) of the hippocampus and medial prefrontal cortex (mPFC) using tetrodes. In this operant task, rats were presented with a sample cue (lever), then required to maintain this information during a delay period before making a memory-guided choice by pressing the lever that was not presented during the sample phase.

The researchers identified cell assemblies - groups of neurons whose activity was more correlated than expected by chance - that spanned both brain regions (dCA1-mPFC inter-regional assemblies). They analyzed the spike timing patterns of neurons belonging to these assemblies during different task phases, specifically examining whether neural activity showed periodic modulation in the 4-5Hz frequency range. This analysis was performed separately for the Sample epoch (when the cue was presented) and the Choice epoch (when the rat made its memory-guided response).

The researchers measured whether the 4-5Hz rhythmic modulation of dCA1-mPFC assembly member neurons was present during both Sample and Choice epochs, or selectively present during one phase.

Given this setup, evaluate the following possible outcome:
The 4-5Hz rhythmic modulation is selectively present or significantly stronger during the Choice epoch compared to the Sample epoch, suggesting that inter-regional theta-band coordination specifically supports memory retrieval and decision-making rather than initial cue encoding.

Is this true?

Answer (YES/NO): NO